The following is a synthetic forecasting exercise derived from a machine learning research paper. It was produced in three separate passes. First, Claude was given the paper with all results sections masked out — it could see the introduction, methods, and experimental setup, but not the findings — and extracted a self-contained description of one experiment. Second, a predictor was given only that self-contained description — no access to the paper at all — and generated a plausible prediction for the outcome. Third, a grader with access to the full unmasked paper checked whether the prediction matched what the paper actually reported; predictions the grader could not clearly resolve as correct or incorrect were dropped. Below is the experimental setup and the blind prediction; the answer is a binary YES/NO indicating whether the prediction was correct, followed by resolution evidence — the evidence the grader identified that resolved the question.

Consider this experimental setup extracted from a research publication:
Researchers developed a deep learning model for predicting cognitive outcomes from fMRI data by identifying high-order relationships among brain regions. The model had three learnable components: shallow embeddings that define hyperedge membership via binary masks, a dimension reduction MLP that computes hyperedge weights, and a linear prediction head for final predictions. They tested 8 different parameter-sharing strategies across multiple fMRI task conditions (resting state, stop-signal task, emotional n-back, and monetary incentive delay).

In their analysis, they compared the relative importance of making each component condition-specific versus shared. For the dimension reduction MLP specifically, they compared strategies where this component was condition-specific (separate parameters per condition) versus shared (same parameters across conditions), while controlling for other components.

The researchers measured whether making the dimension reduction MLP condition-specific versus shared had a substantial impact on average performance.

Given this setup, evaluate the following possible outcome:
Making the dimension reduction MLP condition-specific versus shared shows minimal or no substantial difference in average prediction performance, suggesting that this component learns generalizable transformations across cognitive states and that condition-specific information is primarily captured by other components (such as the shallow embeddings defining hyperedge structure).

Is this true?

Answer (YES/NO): NO